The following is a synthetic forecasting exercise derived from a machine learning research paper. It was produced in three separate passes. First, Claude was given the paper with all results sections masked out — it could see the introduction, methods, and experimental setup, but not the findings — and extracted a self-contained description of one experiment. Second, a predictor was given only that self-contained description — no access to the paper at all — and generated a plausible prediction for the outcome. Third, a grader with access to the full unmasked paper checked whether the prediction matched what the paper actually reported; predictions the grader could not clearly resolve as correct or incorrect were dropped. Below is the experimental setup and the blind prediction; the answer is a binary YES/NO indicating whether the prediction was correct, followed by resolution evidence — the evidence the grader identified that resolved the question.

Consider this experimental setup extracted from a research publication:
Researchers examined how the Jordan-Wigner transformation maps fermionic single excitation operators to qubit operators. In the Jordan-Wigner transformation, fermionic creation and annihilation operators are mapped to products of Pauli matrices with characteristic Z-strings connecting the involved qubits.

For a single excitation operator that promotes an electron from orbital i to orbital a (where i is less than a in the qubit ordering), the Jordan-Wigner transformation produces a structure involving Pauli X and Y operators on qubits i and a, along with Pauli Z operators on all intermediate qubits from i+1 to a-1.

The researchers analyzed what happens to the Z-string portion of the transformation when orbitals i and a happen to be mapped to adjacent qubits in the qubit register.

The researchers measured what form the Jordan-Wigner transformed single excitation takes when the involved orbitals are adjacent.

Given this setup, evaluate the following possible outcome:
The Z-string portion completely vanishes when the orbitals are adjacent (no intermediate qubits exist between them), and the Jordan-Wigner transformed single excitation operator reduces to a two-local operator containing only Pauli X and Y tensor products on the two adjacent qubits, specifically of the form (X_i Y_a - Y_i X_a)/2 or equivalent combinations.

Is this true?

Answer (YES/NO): YES